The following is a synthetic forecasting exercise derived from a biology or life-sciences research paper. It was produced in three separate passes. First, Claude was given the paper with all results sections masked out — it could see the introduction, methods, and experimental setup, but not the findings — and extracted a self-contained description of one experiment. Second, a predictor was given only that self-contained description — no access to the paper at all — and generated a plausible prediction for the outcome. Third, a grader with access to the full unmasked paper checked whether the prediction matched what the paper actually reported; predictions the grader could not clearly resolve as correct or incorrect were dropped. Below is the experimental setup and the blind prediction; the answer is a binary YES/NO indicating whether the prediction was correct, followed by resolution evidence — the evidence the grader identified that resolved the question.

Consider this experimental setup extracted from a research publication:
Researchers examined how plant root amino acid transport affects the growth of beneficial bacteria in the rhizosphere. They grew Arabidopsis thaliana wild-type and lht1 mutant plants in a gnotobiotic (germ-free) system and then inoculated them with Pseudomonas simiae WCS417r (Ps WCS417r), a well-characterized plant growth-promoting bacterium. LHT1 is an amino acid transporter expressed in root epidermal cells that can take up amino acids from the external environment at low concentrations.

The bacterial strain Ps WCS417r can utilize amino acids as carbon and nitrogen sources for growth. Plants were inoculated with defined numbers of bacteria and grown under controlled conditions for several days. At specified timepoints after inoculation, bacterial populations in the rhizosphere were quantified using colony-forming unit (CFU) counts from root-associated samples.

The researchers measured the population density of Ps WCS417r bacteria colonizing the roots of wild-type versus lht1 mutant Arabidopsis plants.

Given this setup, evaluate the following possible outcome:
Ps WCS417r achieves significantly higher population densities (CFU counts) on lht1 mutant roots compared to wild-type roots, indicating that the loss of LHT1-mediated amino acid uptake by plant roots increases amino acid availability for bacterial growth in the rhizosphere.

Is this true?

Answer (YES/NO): YES